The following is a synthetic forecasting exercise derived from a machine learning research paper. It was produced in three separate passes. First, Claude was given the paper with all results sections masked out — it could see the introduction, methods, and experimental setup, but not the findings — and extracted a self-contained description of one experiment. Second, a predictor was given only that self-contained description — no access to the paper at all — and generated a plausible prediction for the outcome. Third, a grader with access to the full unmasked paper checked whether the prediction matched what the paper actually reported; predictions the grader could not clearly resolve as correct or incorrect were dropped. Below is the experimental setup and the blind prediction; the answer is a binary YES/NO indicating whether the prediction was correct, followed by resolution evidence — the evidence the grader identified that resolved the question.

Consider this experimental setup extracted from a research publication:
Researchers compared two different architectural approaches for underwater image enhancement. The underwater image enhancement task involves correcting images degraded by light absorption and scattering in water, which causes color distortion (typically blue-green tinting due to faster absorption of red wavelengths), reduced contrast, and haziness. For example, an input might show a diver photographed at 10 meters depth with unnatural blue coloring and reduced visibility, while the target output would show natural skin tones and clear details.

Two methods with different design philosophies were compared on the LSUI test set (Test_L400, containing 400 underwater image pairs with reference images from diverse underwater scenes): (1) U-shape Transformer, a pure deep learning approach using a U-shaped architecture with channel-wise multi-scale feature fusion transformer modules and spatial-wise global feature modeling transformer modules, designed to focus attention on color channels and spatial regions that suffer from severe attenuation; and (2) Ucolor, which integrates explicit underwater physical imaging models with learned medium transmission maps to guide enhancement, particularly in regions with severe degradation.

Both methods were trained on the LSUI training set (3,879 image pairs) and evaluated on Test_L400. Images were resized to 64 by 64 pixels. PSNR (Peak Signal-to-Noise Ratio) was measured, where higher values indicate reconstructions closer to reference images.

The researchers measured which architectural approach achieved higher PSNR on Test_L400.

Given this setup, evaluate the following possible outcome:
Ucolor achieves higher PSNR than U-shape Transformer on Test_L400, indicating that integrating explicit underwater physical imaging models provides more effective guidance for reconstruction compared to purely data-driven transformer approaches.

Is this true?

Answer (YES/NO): NO